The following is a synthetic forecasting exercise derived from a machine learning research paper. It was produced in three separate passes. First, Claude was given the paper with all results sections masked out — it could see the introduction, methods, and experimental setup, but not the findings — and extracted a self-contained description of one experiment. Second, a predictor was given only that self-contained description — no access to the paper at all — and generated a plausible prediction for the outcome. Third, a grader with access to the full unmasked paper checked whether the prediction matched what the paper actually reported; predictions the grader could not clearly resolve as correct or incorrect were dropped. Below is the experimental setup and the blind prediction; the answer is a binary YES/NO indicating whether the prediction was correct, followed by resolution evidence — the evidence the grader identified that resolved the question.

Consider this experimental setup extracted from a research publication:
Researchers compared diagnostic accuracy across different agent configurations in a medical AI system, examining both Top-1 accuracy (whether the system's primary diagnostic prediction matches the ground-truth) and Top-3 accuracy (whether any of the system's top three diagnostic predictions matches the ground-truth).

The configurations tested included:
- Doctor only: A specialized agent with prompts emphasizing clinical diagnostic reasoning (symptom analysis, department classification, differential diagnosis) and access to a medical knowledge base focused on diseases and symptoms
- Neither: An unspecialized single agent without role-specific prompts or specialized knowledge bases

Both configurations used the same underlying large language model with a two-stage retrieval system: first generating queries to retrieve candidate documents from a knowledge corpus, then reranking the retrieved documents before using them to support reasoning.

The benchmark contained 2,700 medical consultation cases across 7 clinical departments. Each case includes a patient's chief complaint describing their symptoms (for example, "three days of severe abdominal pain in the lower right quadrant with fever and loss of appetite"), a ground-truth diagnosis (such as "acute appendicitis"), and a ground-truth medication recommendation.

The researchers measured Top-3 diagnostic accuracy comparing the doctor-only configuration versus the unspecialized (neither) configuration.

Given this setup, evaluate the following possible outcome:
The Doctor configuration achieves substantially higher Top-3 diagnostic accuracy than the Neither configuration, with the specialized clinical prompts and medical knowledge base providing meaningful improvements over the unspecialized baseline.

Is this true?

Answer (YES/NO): NO